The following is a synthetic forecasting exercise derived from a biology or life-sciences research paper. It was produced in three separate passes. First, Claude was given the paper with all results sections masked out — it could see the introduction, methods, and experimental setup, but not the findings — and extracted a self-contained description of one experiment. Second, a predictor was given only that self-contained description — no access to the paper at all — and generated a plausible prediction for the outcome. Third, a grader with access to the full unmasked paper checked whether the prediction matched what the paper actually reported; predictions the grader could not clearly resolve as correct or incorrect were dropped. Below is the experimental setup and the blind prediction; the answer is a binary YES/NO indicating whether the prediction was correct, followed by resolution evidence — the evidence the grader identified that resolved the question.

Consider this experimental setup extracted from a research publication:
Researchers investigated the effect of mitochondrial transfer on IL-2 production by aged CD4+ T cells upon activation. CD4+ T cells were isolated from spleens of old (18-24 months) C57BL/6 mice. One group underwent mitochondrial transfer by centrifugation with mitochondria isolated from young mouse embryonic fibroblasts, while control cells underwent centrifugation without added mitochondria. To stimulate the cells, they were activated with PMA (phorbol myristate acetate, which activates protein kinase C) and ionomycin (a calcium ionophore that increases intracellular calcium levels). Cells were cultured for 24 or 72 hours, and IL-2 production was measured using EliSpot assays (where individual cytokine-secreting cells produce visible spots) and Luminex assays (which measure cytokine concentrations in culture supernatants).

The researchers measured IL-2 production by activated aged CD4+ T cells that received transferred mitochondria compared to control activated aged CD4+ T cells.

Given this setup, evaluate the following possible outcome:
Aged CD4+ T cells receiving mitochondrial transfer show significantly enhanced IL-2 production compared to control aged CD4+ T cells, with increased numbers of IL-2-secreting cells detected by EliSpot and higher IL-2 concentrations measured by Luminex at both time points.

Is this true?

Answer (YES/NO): NO